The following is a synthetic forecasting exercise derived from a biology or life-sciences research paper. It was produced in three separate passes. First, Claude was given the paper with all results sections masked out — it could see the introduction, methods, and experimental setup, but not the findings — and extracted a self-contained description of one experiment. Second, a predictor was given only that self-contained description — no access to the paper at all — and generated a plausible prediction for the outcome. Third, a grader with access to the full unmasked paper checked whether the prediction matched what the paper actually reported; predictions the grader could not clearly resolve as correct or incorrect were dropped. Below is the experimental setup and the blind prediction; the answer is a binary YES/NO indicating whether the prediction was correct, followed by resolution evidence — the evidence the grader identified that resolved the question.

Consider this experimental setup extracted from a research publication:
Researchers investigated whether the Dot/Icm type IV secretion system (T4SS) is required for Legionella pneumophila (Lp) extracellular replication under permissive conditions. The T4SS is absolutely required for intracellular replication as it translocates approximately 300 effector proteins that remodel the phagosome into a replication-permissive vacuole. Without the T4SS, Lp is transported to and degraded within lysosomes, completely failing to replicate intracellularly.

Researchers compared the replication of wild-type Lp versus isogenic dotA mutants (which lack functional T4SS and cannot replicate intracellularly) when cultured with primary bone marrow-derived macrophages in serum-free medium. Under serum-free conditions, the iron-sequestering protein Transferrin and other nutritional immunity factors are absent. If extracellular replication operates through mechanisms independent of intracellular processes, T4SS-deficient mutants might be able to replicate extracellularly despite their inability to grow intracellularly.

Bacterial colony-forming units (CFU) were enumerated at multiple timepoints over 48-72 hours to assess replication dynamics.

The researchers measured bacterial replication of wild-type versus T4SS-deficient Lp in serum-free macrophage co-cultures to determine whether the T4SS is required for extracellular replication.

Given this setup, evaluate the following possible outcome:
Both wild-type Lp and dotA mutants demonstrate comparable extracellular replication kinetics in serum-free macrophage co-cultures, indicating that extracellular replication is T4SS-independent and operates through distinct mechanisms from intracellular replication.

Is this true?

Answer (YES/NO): YES